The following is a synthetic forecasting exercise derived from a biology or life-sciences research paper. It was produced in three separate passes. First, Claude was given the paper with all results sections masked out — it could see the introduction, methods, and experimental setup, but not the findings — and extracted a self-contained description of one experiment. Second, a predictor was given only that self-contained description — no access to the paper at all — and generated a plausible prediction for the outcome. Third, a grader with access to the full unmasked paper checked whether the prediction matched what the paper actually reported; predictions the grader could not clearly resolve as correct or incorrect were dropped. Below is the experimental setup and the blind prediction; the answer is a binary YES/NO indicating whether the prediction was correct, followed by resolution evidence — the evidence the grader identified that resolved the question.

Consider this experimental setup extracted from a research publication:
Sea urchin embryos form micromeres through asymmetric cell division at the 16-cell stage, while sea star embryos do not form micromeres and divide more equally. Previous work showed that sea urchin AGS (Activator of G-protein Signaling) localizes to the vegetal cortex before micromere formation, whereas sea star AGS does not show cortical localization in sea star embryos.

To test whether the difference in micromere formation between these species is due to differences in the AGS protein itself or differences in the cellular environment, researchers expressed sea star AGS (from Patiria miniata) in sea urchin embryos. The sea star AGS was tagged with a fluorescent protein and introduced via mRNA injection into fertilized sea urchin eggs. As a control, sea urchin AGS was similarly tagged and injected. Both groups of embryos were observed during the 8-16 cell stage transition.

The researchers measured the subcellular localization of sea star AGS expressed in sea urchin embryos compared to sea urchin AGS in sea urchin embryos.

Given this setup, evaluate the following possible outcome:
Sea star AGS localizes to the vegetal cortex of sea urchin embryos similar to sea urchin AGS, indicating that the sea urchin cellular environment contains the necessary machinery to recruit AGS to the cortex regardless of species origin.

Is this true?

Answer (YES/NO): NO